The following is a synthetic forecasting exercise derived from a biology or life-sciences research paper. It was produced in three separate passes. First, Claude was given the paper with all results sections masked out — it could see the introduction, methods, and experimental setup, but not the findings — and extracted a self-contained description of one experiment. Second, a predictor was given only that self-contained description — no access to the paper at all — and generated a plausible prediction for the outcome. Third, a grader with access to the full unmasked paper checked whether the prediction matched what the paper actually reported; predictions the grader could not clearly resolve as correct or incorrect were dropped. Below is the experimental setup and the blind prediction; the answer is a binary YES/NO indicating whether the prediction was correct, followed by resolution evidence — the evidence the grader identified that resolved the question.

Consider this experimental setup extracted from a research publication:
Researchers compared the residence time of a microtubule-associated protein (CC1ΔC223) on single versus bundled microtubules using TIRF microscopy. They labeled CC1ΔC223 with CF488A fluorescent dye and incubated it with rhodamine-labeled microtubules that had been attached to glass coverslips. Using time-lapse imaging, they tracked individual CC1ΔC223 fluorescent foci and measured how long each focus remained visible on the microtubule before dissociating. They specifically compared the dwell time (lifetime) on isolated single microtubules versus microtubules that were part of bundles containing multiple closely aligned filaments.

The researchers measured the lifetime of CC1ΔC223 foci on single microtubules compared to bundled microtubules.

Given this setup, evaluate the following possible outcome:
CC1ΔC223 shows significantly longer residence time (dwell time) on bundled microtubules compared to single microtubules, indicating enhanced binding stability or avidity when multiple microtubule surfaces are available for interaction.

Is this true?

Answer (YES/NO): YES